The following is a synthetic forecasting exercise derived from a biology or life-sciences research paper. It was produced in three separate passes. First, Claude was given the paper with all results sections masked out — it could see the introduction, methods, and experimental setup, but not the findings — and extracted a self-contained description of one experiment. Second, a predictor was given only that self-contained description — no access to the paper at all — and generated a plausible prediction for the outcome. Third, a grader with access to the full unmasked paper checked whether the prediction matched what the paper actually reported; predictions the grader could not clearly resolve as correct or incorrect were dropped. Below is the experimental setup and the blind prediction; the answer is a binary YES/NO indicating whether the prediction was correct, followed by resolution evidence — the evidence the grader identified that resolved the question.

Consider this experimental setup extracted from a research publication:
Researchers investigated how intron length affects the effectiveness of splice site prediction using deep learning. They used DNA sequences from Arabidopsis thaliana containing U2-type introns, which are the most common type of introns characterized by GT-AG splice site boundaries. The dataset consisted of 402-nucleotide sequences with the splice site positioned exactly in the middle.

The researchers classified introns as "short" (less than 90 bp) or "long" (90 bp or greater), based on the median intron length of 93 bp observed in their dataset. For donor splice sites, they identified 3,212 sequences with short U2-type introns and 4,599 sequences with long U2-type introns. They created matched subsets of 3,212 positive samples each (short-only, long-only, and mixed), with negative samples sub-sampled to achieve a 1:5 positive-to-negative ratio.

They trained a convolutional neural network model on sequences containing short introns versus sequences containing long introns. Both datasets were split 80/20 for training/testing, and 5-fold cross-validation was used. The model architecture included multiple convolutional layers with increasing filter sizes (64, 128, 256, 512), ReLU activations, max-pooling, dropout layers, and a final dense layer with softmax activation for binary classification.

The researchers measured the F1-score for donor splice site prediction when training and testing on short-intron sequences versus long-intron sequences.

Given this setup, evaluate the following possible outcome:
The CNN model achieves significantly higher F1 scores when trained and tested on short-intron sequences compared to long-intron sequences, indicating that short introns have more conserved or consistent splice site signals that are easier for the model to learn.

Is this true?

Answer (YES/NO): NO